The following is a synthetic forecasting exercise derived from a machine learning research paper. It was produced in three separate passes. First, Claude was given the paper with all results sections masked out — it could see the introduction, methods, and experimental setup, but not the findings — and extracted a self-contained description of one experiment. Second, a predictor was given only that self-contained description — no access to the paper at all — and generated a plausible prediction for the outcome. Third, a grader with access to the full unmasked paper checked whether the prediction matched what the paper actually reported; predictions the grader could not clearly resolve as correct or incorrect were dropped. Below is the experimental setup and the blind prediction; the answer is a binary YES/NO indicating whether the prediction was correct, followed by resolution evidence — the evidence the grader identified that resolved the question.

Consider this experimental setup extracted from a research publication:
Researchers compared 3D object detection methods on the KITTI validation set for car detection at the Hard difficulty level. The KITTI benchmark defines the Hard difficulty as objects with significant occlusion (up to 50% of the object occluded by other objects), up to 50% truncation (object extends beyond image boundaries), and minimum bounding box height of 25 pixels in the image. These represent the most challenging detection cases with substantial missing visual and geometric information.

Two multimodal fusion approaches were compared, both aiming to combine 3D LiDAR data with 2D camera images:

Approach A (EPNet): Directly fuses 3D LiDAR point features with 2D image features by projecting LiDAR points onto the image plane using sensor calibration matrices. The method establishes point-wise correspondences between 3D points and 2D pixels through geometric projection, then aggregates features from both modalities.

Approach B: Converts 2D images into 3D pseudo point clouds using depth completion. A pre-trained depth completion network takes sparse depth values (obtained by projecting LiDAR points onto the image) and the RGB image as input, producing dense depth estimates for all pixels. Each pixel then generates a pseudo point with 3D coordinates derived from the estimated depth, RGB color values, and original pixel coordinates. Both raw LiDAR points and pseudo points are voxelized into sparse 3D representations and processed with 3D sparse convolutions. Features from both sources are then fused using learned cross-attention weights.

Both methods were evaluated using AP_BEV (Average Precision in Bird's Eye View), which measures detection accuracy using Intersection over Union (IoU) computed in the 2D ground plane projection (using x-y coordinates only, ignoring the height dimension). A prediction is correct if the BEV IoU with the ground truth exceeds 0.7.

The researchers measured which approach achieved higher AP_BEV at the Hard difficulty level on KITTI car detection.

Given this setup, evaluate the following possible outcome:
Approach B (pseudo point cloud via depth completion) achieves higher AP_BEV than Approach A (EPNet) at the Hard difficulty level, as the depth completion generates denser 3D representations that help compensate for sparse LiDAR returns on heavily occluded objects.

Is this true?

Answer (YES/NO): NO